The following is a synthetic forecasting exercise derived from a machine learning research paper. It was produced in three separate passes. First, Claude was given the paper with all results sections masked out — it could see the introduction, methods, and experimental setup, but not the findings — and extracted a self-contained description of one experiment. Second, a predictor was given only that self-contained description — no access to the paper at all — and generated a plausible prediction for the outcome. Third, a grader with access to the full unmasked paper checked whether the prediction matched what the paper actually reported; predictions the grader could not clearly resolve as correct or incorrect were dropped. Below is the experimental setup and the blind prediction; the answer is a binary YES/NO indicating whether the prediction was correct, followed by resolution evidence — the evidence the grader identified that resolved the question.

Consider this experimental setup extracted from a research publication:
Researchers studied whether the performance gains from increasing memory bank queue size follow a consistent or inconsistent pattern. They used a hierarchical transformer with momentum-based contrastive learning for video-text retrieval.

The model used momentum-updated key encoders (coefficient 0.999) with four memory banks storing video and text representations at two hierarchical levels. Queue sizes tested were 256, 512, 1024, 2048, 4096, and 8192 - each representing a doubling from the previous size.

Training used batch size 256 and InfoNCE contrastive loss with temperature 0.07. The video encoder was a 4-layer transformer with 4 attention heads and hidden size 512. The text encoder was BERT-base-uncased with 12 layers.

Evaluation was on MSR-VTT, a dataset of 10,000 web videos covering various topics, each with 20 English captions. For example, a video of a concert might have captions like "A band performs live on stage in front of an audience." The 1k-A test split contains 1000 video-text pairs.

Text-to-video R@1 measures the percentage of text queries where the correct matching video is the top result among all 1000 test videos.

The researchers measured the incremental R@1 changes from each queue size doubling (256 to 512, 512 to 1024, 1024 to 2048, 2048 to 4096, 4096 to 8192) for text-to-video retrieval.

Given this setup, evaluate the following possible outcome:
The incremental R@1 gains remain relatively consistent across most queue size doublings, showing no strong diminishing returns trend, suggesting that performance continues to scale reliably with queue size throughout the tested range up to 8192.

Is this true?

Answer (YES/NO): NO